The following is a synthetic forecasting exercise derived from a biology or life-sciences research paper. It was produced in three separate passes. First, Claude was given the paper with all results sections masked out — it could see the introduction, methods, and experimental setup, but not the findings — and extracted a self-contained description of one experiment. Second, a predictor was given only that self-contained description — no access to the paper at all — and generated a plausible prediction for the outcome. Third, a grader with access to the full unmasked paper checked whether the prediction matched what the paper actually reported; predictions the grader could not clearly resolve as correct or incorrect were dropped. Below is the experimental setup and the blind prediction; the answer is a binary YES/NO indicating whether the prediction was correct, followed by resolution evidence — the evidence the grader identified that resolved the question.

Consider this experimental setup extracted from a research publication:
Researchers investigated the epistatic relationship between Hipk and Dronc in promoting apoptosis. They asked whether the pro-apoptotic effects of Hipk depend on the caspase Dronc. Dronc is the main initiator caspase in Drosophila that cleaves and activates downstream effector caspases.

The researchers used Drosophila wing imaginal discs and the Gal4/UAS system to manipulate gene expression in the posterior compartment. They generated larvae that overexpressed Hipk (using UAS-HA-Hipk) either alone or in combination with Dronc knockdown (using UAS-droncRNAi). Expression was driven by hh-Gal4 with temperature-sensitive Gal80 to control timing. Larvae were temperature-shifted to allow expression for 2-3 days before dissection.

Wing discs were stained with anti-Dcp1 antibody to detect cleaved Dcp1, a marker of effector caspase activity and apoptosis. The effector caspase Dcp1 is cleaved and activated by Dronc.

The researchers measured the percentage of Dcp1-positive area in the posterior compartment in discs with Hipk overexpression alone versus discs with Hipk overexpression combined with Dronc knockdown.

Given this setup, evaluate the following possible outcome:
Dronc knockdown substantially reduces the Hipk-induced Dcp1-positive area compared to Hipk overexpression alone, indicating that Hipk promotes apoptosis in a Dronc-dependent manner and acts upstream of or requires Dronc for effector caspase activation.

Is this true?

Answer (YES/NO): YES